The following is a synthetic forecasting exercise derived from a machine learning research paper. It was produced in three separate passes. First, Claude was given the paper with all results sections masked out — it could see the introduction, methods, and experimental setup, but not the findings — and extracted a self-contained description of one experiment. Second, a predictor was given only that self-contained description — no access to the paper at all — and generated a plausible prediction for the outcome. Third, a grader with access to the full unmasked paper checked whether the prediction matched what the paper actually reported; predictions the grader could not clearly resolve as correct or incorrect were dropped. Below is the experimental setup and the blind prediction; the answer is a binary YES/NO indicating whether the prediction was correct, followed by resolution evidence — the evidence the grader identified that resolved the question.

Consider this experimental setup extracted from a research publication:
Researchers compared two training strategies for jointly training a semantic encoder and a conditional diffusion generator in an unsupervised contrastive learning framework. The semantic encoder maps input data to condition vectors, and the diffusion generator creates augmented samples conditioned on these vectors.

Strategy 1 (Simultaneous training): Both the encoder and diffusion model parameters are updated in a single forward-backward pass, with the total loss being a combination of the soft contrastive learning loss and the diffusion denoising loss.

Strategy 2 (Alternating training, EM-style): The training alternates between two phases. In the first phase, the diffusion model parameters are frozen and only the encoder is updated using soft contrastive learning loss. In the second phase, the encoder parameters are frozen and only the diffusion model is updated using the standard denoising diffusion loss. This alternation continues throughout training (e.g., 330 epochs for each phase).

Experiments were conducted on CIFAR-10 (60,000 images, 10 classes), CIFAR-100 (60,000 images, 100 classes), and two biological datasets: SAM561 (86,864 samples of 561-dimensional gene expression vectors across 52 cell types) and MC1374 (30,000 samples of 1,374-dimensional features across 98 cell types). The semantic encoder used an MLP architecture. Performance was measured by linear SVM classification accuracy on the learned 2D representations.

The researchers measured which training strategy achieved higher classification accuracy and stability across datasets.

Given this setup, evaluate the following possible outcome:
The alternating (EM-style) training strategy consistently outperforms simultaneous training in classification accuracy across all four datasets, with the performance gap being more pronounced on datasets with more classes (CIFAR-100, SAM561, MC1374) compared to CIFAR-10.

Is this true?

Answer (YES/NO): NO